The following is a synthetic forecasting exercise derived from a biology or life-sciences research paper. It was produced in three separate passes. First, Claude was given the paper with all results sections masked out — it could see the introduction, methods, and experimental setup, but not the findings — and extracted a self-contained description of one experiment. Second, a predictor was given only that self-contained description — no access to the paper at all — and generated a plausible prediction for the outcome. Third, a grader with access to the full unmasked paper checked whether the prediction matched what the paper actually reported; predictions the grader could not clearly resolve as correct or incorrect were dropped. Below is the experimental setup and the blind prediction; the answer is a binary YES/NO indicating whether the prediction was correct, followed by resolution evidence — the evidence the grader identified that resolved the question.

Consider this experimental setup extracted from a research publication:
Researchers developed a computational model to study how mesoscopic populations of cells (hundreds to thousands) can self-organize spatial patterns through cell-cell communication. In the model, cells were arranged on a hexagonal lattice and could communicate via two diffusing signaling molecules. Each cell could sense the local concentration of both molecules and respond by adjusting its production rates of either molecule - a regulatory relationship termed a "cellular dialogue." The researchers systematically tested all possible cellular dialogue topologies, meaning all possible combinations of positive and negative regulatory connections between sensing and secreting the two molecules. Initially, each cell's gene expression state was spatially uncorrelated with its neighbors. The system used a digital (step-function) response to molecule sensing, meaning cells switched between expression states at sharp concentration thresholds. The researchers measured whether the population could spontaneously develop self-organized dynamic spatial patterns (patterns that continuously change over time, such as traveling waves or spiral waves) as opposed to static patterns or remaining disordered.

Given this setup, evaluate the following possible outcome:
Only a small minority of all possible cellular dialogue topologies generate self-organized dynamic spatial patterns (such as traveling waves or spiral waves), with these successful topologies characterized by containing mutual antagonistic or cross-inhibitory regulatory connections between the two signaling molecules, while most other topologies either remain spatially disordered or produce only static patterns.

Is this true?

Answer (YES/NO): NO